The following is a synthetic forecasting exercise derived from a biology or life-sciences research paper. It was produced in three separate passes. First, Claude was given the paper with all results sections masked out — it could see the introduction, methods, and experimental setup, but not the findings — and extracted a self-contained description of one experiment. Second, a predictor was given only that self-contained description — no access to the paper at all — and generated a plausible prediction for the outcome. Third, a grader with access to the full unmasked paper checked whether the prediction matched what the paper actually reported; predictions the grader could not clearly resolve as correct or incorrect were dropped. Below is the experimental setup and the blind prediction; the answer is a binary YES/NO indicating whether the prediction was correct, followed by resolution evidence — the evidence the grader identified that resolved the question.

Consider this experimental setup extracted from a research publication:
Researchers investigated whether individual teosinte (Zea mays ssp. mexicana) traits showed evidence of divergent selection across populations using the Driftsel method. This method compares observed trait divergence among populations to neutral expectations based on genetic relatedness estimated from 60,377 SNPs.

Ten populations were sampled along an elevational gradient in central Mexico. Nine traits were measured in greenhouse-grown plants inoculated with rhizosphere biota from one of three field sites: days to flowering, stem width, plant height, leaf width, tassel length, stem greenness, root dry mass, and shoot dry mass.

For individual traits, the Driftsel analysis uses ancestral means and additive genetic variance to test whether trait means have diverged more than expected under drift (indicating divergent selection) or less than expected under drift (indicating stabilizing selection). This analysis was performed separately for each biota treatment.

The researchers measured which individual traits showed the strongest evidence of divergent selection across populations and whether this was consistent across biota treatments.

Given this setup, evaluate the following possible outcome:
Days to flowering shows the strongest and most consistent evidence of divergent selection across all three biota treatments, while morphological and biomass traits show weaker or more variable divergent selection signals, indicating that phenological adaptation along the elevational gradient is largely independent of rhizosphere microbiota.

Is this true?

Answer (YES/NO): NO